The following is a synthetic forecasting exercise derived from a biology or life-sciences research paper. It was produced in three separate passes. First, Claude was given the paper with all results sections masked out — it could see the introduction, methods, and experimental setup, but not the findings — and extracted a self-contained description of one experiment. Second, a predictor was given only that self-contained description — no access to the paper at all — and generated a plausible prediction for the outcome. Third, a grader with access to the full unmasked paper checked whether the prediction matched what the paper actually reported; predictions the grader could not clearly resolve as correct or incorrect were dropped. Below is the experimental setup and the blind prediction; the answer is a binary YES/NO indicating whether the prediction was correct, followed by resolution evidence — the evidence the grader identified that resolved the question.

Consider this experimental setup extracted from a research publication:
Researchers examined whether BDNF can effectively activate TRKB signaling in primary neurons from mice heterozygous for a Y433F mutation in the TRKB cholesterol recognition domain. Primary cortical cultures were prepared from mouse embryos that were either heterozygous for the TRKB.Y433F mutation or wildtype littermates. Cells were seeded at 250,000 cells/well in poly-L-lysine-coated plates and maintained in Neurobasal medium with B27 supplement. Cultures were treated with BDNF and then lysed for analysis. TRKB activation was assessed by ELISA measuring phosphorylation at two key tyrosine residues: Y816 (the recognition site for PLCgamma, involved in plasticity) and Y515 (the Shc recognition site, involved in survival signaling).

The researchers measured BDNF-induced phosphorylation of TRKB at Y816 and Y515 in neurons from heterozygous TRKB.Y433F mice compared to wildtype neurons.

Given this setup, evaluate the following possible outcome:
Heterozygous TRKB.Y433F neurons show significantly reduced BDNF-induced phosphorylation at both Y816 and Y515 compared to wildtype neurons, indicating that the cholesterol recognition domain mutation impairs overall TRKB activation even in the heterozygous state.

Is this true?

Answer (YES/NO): NO